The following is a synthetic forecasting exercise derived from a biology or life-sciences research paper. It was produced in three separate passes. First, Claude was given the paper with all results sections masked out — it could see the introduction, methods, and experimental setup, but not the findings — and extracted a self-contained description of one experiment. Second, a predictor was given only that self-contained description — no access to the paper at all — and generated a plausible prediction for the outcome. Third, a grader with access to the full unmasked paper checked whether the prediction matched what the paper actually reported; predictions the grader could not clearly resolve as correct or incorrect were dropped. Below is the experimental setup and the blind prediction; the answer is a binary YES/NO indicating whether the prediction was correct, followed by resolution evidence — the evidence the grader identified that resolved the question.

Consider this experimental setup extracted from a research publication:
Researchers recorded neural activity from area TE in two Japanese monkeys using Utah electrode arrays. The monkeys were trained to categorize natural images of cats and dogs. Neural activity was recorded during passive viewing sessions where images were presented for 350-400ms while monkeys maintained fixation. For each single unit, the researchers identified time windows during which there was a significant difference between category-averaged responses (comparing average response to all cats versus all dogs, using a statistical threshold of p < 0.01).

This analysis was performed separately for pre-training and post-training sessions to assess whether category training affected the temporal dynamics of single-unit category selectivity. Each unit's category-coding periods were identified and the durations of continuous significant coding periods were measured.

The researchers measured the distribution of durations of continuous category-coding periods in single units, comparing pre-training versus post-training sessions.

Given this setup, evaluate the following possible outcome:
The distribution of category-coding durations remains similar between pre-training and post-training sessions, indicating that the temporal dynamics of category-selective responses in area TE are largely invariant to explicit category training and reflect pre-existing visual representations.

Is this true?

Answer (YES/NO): NO